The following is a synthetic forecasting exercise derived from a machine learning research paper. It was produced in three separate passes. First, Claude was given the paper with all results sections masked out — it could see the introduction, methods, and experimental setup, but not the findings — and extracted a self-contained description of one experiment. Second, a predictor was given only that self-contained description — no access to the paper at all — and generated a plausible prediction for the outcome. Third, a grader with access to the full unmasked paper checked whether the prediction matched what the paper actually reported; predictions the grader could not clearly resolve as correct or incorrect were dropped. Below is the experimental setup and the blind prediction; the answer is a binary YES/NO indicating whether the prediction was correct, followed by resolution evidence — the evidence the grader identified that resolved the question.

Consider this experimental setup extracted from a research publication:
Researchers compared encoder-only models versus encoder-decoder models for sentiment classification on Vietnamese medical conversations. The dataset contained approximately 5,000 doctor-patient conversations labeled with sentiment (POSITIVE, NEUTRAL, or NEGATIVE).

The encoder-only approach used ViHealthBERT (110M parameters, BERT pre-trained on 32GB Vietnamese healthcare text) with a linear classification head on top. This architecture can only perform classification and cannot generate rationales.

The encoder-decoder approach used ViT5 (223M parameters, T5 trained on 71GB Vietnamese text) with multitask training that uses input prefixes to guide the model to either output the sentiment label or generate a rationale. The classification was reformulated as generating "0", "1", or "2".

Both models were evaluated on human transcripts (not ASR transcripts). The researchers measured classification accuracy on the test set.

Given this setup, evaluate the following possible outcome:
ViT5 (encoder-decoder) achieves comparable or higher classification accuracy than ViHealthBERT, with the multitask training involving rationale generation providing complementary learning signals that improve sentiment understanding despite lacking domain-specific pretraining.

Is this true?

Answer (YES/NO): NO